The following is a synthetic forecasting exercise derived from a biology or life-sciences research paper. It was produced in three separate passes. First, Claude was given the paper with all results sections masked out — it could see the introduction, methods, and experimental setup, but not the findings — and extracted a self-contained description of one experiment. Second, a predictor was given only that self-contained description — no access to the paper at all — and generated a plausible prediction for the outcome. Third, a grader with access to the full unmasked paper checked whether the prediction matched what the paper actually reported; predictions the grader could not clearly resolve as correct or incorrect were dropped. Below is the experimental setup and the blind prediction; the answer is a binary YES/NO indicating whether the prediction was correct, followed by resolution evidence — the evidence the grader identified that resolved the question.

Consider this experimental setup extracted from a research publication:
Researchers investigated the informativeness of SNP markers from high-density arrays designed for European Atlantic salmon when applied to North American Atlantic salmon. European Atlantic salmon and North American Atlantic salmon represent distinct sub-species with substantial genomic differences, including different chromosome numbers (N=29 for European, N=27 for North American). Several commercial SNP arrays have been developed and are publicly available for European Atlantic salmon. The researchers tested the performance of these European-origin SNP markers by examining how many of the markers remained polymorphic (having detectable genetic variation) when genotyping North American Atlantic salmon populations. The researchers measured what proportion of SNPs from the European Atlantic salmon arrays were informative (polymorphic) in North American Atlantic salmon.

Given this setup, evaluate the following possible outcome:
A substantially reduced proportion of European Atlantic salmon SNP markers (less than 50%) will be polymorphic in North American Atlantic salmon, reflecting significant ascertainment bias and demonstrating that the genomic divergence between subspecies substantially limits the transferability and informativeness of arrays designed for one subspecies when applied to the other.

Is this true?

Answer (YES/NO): NO